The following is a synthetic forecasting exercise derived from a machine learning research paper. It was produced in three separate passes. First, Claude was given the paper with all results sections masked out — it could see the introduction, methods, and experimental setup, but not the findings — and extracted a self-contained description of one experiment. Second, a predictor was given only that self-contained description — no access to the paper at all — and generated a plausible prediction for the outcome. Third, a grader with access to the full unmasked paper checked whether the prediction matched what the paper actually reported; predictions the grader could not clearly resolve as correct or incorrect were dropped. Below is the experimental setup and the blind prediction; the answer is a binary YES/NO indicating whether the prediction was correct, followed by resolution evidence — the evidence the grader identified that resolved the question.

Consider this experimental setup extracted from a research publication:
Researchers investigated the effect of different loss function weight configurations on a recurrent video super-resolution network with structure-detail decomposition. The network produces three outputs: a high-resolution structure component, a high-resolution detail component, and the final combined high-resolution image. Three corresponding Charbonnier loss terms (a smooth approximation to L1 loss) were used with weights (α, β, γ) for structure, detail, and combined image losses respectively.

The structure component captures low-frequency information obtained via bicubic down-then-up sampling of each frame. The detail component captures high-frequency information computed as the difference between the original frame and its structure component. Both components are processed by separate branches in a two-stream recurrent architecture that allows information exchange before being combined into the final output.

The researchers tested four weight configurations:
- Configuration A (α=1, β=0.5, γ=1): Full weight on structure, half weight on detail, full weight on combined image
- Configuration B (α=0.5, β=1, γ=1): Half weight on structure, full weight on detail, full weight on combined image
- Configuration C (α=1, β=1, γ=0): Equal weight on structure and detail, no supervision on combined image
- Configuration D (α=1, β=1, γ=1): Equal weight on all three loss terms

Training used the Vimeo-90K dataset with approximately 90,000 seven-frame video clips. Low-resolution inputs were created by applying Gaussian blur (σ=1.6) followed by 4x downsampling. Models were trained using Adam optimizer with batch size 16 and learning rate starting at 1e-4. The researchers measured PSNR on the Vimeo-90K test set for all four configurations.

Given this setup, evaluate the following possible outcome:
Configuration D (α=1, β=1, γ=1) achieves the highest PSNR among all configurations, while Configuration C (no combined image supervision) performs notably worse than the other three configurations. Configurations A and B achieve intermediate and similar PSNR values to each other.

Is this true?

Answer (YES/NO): NO